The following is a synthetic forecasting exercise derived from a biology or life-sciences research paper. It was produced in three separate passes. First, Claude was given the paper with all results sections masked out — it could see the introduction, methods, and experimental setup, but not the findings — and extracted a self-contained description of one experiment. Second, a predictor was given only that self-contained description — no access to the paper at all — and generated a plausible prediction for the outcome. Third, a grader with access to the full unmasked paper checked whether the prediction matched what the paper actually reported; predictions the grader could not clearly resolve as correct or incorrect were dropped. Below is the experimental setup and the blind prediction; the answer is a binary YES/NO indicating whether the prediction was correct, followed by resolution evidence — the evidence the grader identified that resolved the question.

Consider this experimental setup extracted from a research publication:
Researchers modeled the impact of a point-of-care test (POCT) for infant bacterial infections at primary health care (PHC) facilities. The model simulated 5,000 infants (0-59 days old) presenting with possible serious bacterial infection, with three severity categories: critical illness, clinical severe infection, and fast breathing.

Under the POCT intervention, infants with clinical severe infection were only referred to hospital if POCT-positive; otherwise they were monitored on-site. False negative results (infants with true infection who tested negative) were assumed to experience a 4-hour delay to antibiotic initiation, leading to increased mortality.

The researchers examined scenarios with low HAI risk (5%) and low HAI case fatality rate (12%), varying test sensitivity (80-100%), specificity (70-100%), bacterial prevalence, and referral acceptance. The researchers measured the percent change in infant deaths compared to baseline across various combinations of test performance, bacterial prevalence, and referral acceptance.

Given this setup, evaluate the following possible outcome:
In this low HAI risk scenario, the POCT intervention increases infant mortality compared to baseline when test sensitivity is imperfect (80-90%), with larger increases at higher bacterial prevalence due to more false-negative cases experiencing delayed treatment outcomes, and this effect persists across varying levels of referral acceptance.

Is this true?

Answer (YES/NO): NO